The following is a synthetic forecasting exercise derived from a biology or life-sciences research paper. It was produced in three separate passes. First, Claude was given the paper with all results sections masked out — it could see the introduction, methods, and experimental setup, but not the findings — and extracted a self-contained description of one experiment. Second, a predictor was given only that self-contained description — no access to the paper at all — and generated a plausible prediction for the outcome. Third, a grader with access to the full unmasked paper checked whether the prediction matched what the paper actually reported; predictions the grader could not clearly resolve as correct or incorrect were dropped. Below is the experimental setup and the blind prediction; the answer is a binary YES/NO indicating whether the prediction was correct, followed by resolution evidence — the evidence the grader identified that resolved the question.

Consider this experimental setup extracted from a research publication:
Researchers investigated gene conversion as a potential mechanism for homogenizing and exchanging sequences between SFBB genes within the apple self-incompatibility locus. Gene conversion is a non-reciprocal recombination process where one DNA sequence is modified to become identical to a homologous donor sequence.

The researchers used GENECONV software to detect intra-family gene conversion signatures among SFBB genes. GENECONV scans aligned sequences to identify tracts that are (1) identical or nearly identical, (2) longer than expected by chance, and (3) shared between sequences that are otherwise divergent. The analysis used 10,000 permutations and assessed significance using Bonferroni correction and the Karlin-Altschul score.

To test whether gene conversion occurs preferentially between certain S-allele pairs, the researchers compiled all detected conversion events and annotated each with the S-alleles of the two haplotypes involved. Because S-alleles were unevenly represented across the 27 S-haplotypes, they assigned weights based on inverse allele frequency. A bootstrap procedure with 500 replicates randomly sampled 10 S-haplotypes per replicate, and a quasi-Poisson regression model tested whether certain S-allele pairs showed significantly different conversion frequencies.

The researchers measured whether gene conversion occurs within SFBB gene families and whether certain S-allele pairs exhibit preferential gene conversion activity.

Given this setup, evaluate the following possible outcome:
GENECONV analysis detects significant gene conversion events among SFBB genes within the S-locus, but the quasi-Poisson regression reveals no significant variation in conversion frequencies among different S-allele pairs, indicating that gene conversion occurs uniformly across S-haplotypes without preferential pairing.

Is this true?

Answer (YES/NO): NO